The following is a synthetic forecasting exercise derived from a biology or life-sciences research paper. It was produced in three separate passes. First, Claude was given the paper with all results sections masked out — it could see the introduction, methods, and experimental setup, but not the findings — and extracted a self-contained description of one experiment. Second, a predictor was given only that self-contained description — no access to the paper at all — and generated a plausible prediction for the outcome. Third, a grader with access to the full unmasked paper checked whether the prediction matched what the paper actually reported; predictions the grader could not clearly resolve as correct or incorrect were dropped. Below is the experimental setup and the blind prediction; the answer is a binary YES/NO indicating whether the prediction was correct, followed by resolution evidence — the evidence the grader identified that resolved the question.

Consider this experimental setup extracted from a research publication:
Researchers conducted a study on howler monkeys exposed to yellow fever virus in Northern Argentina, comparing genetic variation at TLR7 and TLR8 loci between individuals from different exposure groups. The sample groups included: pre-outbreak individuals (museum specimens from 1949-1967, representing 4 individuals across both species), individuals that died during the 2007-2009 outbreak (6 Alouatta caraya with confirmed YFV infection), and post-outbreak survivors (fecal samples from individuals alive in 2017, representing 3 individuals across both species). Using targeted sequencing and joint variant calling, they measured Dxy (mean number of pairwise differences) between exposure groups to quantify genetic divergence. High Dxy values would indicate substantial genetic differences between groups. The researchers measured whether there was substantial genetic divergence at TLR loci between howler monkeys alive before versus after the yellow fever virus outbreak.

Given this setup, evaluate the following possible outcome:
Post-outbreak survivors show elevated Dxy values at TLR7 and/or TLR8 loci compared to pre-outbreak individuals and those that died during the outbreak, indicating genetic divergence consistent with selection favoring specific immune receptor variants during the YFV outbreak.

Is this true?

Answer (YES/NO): NO